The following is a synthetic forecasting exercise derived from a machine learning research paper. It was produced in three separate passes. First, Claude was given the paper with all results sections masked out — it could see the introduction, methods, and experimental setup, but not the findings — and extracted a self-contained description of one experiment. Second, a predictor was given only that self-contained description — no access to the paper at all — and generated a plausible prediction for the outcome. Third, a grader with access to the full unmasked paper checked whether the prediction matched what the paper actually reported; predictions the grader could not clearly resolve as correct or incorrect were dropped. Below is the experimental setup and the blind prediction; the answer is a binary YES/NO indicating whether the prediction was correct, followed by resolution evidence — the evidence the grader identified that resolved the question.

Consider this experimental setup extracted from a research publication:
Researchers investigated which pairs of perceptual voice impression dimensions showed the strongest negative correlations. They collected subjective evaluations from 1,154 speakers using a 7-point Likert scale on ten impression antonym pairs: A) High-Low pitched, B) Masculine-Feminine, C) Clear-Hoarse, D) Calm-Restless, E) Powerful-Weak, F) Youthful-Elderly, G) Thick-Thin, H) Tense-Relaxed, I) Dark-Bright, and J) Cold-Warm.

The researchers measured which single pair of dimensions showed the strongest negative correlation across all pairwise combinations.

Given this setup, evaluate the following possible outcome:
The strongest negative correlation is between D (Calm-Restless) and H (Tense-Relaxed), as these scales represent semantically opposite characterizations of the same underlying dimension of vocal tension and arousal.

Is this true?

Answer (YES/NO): NO